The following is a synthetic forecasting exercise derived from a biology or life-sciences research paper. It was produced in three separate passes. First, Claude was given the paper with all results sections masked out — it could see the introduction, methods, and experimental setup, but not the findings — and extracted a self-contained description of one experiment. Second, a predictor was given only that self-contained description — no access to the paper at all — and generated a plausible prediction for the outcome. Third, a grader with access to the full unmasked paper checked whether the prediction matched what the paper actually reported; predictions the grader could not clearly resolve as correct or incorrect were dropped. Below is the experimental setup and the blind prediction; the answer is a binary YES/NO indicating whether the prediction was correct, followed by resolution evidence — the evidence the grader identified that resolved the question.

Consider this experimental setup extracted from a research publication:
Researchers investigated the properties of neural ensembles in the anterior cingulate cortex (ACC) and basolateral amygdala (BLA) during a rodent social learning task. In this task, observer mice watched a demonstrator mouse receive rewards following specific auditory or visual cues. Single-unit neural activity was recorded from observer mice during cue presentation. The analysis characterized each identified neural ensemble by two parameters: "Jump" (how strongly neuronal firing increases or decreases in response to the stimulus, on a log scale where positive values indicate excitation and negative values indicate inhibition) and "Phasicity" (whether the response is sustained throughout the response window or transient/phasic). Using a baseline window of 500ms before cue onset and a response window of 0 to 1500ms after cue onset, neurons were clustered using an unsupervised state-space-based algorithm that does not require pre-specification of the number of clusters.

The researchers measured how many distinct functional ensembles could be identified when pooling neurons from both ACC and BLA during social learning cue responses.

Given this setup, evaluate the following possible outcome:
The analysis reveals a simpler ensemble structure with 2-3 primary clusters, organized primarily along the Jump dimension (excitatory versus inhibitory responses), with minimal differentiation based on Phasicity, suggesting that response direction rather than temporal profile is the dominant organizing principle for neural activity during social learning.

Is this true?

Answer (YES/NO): NO